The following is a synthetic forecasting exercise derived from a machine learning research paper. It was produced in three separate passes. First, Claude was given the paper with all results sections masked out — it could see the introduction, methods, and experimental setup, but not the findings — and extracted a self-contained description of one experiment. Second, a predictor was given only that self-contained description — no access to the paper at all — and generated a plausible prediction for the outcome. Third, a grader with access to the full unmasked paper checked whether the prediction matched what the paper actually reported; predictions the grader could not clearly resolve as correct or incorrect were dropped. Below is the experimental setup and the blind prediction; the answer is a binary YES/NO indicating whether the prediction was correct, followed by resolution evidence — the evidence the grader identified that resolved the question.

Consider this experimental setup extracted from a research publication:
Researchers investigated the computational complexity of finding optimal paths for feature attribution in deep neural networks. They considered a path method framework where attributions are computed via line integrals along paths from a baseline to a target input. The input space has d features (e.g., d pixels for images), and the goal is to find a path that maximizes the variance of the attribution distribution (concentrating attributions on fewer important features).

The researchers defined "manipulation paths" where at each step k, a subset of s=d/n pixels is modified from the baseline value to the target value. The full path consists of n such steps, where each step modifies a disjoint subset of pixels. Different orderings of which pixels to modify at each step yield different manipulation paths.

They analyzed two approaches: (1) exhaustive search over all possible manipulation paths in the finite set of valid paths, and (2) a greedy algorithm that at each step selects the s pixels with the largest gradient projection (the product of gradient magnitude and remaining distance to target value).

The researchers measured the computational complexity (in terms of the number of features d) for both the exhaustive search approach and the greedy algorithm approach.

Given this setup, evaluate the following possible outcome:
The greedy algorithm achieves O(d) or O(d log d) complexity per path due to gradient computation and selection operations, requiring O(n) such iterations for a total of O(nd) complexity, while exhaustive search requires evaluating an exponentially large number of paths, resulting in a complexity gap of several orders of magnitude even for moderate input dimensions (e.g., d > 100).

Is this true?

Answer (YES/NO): NO